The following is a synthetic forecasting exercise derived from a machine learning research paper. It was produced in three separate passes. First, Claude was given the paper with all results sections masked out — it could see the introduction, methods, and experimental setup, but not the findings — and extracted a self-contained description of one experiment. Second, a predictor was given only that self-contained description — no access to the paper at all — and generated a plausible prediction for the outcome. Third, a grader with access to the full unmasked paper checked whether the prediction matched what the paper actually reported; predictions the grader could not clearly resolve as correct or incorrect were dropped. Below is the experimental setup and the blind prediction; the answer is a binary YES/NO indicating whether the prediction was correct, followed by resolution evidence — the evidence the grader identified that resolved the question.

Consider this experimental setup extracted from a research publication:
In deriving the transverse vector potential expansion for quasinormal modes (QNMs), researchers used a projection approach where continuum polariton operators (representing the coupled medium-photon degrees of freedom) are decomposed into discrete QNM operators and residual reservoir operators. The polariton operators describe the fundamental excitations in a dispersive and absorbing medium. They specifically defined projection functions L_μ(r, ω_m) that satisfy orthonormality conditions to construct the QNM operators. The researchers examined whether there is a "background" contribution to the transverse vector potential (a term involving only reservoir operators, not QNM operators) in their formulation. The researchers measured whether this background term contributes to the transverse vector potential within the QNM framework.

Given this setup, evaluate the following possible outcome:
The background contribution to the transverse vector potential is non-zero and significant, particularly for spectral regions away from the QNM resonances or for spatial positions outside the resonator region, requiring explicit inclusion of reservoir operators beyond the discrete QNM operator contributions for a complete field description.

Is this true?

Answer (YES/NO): NO